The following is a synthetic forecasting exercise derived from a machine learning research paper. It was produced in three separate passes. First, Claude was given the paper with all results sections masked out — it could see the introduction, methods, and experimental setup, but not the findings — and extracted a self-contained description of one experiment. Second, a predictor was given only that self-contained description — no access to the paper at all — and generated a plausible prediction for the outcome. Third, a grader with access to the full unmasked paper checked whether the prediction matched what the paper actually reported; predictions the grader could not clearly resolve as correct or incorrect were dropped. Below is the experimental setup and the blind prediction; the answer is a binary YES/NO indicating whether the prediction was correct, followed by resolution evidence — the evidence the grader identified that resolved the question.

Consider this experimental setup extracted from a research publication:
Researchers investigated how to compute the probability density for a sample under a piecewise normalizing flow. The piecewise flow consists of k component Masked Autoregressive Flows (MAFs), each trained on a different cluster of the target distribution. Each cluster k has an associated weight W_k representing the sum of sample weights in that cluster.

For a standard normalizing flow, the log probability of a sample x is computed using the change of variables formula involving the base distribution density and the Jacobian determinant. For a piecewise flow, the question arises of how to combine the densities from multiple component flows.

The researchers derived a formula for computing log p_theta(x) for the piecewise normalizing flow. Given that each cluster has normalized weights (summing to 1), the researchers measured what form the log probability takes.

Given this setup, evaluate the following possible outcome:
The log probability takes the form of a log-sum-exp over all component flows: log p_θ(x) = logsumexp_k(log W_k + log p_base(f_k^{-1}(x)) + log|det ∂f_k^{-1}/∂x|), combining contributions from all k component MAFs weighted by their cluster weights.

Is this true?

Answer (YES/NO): YES